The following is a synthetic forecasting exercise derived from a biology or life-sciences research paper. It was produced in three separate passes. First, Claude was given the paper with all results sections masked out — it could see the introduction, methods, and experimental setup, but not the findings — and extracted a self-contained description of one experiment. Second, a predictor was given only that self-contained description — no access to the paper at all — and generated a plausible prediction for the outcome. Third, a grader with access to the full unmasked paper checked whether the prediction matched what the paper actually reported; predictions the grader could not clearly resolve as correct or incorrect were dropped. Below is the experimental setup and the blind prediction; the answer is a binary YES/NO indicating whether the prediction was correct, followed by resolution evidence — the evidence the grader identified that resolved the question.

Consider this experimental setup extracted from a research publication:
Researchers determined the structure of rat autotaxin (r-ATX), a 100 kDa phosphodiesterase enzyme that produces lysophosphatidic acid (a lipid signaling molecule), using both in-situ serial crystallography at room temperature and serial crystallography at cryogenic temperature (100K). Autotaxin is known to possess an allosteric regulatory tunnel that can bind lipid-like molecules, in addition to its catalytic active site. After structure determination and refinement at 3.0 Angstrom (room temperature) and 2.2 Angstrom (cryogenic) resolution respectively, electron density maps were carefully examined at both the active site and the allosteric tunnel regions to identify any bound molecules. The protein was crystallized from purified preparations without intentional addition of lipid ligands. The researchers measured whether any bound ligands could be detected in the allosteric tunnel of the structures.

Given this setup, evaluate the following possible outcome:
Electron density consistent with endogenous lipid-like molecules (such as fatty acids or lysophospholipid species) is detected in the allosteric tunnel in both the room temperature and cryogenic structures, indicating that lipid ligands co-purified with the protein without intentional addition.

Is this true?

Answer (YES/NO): YES